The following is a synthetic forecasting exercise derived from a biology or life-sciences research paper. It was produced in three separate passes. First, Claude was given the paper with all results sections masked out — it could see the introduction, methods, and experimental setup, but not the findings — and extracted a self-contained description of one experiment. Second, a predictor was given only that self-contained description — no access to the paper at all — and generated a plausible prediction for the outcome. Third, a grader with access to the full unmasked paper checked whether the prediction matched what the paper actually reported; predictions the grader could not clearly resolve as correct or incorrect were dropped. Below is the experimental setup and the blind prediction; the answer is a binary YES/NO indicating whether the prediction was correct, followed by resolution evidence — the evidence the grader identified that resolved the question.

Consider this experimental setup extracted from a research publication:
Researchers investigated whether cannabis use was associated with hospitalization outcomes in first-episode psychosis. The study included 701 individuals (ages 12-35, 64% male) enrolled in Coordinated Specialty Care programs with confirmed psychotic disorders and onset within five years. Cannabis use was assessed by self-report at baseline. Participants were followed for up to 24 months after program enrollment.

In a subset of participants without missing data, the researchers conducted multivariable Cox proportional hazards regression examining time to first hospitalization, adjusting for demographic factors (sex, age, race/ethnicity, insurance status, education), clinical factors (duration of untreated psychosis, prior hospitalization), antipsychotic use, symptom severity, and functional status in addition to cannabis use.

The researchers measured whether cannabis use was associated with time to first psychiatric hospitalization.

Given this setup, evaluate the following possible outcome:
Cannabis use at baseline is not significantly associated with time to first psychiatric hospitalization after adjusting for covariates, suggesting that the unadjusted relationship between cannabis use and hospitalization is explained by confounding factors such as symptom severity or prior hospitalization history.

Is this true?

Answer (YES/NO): NO